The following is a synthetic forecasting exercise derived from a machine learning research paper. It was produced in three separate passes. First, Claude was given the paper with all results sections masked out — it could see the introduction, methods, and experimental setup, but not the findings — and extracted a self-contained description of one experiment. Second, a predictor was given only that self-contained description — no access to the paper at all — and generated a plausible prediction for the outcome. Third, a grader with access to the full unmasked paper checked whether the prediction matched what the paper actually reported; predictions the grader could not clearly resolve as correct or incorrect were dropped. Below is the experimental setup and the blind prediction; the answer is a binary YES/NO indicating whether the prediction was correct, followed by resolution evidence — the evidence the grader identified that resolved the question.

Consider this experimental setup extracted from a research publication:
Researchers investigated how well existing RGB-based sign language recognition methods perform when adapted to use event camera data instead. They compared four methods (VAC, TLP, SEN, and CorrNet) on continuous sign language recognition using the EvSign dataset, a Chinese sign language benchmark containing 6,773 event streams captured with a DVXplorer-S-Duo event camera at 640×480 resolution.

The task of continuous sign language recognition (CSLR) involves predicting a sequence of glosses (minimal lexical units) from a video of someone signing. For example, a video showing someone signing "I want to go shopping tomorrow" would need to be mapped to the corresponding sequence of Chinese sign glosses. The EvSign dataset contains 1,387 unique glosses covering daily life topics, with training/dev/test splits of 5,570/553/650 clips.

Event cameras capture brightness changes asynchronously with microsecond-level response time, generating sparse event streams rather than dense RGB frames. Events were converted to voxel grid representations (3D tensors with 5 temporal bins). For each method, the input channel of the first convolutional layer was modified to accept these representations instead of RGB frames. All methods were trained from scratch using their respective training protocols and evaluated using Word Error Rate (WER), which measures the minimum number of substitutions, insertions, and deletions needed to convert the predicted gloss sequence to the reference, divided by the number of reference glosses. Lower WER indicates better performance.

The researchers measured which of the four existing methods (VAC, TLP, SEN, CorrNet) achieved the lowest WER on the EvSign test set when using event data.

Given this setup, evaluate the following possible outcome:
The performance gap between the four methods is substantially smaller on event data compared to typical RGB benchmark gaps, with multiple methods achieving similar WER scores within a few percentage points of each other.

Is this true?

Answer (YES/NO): NO